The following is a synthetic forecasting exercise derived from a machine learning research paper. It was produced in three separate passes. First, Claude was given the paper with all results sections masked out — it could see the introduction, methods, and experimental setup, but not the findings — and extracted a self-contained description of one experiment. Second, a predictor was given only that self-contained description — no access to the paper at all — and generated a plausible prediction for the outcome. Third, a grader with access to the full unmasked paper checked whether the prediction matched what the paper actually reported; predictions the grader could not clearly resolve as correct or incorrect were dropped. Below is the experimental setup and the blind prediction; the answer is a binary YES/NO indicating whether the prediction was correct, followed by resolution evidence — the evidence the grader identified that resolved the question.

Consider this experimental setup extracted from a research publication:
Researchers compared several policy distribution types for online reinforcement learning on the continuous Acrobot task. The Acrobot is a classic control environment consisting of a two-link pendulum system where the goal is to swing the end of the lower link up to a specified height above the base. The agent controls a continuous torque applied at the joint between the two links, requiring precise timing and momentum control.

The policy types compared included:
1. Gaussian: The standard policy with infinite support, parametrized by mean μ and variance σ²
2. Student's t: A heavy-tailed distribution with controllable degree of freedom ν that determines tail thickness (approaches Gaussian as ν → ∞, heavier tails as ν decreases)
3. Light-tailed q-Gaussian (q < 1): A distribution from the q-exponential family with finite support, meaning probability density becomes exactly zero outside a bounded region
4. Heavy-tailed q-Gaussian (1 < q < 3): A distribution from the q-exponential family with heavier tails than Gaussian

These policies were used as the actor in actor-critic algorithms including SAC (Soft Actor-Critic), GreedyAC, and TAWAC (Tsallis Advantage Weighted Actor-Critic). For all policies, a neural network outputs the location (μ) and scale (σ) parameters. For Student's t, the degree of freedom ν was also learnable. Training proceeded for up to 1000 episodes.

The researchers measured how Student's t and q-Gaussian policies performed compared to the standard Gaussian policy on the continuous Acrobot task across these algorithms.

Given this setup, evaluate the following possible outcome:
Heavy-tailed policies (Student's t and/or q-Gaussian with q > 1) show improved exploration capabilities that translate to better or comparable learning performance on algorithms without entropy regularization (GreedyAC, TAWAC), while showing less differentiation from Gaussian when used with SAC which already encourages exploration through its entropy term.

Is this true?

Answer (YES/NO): NO